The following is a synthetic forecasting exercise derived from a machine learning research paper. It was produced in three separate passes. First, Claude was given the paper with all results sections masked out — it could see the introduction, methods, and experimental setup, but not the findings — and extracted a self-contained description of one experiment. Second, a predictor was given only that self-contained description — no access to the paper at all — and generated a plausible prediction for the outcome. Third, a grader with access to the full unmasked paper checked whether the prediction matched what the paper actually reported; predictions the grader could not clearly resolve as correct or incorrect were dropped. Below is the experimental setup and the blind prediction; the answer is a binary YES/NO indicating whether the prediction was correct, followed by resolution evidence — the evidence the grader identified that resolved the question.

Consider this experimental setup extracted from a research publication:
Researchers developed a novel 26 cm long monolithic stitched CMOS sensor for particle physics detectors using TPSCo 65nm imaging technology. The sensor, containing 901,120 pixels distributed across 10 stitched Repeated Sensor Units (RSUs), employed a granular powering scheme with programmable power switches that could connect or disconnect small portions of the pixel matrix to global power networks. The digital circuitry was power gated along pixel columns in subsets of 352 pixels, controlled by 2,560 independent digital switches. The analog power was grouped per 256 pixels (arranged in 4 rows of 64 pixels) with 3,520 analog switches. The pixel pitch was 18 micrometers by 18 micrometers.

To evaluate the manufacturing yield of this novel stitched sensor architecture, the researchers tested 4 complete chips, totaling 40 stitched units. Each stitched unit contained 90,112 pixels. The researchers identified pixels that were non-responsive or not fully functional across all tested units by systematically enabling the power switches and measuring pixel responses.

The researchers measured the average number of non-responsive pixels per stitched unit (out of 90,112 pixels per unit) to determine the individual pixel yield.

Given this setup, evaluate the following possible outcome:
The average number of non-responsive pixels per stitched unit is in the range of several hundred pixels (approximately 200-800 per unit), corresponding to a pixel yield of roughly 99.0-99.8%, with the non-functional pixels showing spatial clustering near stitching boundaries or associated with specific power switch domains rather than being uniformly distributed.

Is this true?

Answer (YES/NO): NO